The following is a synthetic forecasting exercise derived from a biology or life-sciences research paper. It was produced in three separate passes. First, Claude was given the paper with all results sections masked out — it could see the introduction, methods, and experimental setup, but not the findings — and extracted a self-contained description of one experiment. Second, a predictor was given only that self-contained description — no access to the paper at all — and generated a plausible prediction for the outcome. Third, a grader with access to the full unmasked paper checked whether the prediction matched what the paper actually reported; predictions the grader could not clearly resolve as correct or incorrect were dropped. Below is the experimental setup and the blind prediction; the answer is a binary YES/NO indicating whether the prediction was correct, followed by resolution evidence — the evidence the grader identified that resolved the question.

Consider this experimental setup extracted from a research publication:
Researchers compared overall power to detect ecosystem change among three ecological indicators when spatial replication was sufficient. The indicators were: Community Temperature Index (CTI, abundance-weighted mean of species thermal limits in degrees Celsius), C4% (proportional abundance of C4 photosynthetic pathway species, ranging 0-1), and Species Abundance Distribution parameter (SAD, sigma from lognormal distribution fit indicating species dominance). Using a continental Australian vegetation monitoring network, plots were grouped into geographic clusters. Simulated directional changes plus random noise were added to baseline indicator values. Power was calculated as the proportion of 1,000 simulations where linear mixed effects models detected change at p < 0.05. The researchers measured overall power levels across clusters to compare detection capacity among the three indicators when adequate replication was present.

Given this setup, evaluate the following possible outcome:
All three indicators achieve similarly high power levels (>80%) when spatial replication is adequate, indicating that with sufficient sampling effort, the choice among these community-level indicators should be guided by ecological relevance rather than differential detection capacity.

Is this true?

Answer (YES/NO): NO